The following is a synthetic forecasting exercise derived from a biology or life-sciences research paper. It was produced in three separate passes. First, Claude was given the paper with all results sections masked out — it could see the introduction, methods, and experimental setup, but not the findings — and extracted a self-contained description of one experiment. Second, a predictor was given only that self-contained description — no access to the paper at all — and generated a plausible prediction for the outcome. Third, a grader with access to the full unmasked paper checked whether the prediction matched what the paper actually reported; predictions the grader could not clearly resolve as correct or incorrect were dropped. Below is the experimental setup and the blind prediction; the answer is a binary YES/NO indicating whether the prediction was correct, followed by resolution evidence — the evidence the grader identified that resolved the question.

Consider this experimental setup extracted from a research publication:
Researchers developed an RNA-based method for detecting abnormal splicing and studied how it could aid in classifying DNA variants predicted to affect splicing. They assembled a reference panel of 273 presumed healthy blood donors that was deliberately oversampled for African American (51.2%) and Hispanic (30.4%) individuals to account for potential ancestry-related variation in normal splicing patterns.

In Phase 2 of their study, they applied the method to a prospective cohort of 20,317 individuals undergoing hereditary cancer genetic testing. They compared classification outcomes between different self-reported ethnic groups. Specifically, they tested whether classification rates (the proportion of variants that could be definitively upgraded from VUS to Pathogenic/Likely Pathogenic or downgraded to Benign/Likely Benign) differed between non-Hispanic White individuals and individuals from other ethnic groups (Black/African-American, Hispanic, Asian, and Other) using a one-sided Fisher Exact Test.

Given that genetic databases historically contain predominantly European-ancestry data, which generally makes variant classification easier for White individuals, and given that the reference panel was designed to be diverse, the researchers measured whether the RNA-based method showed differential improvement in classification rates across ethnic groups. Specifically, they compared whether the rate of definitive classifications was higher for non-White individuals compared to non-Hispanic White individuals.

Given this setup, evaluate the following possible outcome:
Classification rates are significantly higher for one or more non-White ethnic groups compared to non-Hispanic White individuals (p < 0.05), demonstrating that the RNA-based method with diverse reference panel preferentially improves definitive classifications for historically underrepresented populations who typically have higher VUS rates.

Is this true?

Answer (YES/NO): YES